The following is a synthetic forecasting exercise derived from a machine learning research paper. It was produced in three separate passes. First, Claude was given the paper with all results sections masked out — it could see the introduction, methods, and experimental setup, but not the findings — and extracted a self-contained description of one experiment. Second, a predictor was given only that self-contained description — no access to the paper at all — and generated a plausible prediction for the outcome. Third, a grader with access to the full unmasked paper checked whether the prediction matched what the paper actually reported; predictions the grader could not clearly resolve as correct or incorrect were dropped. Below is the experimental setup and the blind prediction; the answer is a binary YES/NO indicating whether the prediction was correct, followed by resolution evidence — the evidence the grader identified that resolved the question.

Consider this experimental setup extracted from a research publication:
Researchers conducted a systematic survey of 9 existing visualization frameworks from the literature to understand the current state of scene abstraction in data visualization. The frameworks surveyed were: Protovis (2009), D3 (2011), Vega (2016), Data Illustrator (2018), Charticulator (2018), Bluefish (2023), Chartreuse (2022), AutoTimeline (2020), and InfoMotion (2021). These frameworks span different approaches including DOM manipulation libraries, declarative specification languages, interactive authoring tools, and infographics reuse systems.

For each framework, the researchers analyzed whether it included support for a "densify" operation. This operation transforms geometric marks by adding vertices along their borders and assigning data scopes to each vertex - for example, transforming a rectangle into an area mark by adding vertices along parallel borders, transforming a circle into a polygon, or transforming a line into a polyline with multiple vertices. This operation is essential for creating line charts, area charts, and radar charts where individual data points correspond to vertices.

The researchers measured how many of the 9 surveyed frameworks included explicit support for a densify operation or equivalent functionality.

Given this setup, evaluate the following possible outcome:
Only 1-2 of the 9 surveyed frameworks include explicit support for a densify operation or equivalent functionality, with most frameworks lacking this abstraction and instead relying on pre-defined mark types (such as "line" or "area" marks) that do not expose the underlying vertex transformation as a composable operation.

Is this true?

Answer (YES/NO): NO